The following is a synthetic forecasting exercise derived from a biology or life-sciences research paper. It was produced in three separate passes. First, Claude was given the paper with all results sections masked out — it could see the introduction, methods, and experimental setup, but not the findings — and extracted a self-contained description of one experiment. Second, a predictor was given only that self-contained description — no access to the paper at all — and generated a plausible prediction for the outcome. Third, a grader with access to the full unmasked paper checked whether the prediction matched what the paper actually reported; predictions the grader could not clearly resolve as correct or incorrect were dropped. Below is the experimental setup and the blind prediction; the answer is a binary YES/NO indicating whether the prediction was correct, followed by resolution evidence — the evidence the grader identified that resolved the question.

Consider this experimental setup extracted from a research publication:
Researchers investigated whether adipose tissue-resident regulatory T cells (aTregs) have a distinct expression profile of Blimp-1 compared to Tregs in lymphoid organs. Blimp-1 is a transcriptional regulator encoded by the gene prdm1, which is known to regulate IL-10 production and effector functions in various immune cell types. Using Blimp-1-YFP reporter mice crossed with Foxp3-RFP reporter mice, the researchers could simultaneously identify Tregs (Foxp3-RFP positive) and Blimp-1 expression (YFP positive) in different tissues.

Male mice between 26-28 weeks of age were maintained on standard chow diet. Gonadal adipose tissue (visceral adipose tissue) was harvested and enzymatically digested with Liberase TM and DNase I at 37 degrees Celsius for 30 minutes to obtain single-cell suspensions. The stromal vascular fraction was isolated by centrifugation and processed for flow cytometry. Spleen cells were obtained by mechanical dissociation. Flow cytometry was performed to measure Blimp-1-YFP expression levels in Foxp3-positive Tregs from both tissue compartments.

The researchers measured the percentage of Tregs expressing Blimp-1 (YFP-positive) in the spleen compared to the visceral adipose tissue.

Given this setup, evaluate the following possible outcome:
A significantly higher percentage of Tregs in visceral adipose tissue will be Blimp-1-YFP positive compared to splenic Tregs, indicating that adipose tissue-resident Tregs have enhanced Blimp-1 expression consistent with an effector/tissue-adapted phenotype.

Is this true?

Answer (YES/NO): YES